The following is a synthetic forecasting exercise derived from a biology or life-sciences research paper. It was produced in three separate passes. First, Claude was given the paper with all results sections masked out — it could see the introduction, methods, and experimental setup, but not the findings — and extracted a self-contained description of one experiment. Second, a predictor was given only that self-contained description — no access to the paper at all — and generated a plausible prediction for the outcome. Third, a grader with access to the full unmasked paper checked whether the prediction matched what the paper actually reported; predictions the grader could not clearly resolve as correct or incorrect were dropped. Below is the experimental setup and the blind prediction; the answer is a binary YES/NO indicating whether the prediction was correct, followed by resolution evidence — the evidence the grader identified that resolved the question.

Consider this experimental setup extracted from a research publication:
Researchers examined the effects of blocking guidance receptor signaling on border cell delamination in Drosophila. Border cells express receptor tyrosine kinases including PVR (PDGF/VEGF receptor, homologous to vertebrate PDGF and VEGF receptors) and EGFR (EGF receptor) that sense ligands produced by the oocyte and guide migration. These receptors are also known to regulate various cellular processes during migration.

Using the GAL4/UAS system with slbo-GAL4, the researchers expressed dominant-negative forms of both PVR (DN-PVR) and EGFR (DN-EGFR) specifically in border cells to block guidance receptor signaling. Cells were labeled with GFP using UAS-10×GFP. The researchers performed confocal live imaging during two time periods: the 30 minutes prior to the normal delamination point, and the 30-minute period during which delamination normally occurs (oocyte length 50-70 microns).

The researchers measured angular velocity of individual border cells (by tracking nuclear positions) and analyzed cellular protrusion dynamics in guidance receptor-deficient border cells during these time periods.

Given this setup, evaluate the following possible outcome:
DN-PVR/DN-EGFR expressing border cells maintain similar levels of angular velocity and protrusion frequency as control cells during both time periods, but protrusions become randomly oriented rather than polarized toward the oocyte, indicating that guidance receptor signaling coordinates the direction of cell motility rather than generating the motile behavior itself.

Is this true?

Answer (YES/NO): NO